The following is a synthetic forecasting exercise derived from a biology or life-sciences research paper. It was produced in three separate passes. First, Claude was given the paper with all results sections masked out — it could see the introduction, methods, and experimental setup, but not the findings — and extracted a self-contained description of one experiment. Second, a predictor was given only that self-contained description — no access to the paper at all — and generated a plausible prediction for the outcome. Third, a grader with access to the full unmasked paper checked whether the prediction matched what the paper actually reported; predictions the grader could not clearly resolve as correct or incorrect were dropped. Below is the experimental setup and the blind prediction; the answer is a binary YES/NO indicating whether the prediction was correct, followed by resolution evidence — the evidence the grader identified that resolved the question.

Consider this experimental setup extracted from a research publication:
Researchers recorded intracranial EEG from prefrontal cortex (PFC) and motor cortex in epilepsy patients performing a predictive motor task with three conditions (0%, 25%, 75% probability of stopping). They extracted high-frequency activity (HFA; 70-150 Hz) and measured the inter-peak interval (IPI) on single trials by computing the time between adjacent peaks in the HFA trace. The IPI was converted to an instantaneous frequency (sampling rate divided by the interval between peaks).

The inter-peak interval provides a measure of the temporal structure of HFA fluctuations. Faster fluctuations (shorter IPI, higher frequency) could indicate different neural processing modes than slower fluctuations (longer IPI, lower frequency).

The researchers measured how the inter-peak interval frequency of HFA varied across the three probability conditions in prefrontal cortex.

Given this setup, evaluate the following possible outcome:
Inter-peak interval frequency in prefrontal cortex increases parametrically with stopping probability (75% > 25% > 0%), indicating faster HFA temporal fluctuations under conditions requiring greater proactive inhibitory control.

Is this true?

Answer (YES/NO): NO